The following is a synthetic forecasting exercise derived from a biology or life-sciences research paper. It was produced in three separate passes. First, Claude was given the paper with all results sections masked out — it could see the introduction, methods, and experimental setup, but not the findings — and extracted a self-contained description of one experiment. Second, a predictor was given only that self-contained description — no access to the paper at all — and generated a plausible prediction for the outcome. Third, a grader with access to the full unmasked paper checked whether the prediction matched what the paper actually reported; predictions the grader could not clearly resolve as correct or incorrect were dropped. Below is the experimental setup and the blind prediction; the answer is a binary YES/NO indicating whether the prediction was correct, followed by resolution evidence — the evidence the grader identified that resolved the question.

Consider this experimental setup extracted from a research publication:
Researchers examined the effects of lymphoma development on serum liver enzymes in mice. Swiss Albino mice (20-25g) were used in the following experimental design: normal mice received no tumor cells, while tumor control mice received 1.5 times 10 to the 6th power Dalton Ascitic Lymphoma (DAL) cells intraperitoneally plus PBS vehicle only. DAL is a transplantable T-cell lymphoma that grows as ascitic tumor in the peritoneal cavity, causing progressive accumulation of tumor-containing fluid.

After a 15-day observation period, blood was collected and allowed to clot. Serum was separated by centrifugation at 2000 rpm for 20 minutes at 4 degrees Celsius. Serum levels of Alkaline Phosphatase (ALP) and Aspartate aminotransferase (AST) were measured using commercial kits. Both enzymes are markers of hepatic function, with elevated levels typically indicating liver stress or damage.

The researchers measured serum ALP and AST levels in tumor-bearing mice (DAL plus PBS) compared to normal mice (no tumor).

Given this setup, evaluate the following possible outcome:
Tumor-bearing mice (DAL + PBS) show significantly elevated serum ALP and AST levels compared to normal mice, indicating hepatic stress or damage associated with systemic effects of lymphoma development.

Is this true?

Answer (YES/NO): YES